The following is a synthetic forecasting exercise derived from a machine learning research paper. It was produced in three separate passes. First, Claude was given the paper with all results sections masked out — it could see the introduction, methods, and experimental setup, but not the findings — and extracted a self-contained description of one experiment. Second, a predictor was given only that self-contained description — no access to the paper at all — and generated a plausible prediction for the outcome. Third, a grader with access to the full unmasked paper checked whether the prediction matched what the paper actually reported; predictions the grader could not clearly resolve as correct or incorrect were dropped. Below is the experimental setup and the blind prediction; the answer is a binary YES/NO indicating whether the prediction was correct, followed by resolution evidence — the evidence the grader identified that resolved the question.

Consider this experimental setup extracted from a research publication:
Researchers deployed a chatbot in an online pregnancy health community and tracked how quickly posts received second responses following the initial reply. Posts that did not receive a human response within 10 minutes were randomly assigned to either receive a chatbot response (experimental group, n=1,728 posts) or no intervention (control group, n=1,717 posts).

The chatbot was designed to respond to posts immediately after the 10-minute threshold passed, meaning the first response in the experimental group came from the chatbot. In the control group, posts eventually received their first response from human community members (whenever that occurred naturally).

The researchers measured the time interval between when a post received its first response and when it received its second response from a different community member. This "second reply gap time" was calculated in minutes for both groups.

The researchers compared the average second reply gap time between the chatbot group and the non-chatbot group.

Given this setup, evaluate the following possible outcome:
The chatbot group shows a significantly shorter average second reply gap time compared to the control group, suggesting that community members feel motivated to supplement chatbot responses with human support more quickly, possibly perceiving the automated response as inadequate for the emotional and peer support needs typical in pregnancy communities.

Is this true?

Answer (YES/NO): YES